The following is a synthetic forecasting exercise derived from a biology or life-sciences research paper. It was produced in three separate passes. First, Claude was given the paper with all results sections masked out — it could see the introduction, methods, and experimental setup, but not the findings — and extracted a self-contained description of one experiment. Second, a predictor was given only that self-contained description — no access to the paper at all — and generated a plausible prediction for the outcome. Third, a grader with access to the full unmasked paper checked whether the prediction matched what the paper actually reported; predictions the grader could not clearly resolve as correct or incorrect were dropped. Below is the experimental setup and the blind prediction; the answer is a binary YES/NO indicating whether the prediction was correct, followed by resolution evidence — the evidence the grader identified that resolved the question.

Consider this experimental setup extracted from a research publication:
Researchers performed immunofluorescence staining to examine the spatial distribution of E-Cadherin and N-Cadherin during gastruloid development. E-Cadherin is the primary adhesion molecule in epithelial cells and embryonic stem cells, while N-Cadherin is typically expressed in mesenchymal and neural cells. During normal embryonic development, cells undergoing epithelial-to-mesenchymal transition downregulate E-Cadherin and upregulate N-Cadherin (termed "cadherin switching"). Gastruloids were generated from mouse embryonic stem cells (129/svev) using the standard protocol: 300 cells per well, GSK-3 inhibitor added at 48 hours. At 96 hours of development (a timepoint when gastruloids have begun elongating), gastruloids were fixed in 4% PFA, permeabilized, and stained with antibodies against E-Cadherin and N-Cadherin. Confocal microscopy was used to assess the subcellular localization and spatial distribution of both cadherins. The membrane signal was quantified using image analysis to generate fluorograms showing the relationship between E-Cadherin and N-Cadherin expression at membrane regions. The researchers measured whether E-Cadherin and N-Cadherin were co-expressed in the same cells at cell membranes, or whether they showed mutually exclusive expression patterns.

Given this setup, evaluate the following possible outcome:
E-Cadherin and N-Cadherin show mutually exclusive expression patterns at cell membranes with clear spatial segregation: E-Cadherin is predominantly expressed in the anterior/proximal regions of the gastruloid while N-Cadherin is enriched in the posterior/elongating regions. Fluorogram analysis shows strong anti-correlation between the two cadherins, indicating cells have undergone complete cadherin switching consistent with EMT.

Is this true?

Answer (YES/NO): NO